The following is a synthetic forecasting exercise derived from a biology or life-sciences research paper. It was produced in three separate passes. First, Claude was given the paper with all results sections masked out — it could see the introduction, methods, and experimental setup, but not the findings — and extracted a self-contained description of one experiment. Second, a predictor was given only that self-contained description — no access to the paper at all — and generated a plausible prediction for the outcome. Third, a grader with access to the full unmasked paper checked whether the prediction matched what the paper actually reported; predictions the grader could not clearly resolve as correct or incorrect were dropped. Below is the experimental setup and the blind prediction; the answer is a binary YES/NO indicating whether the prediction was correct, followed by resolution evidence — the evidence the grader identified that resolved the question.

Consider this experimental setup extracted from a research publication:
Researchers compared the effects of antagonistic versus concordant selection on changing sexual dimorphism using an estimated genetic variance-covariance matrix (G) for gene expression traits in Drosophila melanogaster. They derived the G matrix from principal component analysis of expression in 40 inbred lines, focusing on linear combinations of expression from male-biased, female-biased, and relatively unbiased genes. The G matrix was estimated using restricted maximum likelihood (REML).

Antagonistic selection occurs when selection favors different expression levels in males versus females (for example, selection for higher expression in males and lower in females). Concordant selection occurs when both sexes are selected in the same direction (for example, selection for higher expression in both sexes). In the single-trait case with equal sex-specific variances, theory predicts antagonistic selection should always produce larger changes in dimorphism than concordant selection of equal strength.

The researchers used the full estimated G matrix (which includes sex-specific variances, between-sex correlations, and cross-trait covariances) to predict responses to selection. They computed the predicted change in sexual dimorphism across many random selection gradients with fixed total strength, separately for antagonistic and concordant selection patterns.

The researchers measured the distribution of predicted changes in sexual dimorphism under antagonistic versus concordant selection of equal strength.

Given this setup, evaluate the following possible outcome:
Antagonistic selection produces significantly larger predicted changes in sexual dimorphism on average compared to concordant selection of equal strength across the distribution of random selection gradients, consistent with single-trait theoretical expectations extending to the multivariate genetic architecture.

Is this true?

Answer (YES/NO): NO